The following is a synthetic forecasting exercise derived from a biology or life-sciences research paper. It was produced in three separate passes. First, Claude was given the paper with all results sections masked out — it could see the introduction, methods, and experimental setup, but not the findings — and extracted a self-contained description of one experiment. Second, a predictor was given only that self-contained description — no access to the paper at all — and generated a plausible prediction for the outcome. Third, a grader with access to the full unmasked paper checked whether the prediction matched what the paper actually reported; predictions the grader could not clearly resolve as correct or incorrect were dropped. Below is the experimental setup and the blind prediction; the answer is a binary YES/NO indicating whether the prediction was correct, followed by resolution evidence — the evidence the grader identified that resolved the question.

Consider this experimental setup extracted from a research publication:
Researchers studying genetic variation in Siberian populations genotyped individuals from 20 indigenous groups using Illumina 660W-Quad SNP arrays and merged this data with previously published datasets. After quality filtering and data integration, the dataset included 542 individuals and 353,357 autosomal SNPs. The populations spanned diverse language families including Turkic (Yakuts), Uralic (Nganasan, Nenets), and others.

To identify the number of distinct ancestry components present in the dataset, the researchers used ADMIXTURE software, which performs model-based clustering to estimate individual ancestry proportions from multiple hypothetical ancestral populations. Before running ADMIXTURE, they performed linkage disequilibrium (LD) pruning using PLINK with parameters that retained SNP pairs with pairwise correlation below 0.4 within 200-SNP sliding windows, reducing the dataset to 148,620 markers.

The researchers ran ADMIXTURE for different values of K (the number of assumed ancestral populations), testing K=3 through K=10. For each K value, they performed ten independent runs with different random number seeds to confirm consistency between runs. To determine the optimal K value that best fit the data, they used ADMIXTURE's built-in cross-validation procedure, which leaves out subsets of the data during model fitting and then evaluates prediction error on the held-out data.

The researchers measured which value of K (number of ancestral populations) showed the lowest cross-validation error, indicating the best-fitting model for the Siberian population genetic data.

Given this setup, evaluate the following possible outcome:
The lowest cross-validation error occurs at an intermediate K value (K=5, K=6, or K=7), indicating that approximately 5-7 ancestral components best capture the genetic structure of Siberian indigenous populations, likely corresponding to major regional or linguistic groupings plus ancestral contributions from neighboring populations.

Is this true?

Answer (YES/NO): YES